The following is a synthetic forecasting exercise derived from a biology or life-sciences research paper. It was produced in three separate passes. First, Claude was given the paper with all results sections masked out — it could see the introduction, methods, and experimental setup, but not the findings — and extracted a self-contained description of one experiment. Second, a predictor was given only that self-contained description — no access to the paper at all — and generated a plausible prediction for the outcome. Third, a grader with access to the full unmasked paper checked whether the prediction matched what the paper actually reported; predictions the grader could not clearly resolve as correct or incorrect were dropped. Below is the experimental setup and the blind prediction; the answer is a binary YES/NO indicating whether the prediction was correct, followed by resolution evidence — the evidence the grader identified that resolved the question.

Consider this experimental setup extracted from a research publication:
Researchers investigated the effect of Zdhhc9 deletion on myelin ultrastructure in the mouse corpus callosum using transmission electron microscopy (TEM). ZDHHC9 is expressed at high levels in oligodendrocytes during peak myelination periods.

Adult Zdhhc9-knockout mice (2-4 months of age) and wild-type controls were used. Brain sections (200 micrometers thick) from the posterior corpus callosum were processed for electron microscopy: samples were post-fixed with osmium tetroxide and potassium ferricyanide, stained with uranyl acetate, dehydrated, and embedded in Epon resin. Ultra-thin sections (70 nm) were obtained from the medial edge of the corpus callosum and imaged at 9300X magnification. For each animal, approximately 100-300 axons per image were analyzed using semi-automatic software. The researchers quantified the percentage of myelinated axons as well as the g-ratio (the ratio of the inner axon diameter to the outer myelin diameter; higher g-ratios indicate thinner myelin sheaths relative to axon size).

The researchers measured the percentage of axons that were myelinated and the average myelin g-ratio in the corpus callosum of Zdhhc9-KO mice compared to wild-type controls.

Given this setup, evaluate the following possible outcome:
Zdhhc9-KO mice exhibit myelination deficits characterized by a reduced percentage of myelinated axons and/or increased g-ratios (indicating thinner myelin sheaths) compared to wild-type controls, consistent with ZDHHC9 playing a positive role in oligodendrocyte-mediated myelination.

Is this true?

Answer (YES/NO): YES